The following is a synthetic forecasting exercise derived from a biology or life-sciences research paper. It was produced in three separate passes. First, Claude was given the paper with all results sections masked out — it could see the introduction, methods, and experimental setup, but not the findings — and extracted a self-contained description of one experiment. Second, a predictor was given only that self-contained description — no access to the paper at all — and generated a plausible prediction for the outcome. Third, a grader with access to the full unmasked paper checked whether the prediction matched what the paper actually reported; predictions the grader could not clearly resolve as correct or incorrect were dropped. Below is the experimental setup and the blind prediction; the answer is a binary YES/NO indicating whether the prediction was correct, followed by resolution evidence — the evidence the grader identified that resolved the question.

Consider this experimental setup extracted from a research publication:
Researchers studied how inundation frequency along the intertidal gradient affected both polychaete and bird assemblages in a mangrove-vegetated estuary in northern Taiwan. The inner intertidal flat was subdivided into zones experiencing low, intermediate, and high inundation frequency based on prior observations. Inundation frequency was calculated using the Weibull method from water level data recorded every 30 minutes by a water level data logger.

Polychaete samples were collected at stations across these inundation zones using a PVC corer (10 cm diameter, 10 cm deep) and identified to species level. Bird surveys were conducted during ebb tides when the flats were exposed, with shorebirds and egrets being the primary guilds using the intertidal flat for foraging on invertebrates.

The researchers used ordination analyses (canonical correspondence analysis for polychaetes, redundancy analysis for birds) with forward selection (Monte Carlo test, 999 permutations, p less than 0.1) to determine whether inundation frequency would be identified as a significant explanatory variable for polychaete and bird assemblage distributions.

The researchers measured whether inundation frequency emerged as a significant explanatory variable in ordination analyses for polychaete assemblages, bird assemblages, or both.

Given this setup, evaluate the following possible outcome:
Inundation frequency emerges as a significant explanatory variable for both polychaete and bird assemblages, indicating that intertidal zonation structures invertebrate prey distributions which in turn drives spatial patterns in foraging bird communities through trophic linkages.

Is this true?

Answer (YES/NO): YES